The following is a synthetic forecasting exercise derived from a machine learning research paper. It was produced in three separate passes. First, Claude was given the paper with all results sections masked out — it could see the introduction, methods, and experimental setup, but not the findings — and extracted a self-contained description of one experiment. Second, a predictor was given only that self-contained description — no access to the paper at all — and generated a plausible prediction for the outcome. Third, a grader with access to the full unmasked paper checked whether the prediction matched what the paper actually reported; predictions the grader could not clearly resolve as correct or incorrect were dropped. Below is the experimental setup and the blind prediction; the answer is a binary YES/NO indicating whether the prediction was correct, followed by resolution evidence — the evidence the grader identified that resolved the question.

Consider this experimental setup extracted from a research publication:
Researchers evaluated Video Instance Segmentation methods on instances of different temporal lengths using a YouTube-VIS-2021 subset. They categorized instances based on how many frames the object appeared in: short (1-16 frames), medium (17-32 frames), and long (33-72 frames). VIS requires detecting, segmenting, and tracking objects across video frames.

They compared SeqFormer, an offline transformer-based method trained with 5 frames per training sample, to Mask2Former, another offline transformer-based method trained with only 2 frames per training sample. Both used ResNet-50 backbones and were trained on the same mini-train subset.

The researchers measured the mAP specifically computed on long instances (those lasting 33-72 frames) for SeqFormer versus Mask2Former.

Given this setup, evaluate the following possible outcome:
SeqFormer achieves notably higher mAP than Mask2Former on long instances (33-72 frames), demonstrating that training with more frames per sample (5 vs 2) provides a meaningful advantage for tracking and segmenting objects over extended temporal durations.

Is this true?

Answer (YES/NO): NO